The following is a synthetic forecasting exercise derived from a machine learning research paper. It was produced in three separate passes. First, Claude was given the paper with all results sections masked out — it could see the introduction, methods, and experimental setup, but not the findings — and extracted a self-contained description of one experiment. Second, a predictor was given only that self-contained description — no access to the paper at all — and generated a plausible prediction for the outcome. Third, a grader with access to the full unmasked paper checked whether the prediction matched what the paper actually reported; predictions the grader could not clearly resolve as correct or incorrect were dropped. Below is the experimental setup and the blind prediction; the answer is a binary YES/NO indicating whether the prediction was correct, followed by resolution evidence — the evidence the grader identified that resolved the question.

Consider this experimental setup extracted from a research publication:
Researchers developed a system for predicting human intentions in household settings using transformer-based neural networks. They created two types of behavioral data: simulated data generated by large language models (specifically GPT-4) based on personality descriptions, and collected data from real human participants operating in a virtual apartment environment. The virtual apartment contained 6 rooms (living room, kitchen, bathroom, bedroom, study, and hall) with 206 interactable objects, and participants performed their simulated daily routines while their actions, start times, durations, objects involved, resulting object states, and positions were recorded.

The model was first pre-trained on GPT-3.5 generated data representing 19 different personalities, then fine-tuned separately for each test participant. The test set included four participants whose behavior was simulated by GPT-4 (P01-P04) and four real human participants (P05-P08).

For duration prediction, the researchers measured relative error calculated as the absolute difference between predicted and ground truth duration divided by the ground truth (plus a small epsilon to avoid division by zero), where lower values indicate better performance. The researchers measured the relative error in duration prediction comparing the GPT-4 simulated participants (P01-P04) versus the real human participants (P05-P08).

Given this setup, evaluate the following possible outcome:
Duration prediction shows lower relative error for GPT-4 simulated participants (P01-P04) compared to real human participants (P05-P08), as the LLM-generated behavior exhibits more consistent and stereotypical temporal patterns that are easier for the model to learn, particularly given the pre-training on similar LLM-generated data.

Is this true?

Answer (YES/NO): NO